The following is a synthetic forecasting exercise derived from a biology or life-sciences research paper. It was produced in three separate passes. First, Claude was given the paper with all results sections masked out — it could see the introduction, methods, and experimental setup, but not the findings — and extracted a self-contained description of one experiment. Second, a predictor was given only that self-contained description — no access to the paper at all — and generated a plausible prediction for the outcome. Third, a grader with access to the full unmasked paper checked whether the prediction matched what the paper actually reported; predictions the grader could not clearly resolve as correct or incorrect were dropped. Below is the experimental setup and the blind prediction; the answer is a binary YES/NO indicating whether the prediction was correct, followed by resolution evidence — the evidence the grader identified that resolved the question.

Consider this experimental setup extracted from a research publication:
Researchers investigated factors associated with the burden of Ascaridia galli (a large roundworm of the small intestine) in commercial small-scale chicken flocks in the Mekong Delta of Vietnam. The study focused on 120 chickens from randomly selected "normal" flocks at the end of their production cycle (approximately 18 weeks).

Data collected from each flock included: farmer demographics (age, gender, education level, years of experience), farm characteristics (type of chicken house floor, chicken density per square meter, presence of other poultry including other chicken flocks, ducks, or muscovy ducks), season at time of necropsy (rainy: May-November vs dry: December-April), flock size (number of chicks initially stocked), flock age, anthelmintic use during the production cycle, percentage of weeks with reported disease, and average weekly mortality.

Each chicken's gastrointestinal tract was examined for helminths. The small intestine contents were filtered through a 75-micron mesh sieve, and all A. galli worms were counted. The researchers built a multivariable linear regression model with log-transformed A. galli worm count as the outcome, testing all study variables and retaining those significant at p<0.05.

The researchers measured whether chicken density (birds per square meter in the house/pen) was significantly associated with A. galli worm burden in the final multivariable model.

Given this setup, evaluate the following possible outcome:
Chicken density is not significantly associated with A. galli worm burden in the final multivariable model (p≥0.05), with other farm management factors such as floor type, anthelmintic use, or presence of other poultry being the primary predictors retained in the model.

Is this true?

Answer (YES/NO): YES